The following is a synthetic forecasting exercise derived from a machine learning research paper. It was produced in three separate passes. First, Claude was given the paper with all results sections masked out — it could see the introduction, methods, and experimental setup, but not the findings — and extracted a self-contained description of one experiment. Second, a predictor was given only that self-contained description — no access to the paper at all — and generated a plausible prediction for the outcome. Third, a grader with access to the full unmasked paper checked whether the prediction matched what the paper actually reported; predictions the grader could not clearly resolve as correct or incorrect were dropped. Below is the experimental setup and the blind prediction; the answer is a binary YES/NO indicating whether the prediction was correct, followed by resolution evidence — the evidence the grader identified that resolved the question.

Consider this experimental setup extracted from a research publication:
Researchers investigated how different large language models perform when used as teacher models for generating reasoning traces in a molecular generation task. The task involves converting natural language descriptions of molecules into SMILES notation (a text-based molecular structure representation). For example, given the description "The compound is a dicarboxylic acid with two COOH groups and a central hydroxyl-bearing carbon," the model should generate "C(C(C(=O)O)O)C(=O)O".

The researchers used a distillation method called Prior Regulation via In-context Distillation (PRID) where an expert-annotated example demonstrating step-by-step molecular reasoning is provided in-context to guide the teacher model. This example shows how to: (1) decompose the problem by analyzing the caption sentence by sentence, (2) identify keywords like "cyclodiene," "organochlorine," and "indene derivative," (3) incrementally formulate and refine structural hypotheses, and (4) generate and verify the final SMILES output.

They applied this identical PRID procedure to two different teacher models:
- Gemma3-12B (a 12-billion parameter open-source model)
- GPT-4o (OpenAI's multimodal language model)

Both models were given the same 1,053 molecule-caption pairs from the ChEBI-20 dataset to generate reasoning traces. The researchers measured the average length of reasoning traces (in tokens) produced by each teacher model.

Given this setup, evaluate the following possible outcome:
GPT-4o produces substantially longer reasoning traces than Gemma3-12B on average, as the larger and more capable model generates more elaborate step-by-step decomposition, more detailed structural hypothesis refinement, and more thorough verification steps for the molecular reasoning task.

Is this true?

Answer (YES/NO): NO